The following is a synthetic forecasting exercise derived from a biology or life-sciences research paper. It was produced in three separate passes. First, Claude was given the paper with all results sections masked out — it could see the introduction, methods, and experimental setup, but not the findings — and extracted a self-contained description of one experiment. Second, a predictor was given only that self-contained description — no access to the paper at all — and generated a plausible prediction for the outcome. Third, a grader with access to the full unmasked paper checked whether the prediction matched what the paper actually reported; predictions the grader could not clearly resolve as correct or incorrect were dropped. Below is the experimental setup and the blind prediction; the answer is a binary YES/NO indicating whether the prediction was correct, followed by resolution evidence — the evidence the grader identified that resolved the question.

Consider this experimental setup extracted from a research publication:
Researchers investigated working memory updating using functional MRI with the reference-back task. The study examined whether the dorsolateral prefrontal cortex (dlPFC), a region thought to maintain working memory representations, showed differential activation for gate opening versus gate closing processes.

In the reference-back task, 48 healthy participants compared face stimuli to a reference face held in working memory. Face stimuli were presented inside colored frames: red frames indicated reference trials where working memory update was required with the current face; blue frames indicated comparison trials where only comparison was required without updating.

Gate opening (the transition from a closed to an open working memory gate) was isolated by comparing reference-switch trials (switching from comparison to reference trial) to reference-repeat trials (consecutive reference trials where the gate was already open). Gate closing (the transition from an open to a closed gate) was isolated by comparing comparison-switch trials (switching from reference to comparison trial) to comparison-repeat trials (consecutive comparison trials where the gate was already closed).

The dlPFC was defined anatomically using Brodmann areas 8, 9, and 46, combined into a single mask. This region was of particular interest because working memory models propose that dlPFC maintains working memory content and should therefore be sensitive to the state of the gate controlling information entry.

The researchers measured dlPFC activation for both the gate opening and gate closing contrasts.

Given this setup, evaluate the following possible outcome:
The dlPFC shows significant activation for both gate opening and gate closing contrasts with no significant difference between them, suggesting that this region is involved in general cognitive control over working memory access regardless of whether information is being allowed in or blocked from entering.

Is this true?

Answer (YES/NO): NO